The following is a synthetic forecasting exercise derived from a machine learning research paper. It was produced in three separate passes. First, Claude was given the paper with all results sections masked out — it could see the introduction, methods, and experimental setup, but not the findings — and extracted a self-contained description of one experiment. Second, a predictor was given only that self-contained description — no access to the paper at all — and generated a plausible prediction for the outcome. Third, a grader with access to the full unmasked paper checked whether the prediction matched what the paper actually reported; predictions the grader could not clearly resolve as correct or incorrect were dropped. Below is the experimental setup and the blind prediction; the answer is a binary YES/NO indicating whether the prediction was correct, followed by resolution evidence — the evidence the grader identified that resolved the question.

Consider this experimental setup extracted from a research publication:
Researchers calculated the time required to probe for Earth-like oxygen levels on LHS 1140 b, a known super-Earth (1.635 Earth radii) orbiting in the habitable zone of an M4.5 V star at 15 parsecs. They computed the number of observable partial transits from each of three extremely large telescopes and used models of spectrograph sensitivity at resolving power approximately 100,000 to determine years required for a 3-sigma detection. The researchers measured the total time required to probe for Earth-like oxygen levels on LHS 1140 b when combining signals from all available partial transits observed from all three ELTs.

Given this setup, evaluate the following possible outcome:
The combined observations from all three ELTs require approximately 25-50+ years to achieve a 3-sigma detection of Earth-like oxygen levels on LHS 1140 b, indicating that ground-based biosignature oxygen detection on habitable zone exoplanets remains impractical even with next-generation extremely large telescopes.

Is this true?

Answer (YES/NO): NO